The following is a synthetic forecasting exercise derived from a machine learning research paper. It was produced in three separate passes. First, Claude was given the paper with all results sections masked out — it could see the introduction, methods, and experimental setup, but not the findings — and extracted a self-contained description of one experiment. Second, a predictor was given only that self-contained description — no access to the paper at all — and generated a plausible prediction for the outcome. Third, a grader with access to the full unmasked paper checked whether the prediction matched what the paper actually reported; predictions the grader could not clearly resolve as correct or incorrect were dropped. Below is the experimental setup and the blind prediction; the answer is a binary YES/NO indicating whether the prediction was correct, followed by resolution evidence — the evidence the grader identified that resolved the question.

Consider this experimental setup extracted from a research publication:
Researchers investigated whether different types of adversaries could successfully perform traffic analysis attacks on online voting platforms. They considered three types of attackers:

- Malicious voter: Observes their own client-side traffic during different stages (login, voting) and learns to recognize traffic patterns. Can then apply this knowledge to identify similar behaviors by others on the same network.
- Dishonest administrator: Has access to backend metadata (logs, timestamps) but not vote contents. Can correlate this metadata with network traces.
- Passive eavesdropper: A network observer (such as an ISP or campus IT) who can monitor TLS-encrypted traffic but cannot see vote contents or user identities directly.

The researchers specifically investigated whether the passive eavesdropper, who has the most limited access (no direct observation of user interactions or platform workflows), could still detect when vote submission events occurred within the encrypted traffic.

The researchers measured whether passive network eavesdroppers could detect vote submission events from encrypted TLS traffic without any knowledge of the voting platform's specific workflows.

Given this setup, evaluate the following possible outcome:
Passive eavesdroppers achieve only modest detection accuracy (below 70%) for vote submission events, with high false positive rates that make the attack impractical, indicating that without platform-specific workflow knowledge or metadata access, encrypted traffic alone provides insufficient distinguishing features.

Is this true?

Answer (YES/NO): NO